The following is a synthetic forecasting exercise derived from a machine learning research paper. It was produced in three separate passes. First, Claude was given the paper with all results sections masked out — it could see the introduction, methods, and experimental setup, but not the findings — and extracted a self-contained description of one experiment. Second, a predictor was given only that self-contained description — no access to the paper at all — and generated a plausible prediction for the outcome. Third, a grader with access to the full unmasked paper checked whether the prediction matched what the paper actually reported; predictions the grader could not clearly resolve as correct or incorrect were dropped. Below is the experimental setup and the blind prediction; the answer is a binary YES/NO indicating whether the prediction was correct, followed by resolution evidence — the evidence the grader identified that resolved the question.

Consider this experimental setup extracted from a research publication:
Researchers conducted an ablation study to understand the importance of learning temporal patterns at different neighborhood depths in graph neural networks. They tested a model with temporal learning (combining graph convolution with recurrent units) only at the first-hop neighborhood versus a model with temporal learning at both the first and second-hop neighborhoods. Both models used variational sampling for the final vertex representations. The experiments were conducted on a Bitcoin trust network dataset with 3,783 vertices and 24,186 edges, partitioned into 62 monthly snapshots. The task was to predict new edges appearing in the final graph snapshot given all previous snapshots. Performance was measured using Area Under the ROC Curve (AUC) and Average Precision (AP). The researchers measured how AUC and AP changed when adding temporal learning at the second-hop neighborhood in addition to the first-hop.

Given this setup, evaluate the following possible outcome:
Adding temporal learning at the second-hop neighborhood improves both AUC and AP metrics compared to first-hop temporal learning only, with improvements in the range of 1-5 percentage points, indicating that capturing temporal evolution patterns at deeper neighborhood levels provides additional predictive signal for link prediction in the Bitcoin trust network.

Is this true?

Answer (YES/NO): NO